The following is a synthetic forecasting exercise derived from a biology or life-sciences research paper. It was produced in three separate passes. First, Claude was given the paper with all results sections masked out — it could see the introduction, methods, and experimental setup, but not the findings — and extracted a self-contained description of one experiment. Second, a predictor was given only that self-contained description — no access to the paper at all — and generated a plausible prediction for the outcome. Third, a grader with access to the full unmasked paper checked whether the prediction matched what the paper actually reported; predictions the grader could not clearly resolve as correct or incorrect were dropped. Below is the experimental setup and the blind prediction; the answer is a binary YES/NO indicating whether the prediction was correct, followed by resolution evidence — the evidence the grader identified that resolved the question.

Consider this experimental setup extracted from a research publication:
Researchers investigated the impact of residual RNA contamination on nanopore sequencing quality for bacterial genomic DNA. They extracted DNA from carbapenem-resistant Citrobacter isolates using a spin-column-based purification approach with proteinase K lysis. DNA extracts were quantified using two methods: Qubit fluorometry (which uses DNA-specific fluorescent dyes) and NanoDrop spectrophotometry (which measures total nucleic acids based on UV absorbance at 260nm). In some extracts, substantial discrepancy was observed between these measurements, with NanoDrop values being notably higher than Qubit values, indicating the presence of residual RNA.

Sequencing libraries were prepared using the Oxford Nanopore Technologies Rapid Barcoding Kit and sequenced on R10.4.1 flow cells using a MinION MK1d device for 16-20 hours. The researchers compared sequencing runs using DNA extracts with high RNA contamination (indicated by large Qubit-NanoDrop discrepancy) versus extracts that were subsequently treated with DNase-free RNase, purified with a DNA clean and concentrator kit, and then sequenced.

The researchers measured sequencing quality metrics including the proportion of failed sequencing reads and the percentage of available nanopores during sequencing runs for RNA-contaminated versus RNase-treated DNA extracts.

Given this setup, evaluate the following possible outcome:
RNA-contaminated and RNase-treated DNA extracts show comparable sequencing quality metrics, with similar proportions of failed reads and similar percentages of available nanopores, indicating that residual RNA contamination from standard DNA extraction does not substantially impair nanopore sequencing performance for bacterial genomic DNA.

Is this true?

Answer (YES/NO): NO